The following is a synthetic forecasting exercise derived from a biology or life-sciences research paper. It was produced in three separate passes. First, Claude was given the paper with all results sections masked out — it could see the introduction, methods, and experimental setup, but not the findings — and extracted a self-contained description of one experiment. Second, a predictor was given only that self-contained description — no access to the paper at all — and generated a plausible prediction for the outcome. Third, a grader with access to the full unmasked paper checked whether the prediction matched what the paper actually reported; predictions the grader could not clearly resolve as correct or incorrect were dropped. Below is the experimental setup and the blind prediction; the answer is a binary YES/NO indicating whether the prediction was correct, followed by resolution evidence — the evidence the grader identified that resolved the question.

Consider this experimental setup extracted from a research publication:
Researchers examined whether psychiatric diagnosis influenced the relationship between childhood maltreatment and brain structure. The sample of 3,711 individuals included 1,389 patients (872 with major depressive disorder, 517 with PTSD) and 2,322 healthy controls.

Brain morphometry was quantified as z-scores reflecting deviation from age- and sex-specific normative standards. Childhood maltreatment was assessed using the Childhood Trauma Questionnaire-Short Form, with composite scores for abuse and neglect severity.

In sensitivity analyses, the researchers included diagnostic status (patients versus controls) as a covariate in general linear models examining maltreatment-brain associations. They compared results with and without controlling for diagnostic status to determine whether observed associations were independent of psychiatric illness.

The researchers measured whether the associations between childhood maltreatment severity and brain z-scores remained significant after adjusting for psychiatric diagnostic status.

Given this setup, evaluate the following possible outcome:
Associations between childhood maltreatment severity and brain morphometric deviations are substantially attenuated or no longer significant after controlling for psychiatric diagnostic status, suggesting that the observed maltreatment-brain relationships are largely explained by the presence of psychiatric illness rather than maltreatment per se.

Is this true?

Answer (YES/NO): NO